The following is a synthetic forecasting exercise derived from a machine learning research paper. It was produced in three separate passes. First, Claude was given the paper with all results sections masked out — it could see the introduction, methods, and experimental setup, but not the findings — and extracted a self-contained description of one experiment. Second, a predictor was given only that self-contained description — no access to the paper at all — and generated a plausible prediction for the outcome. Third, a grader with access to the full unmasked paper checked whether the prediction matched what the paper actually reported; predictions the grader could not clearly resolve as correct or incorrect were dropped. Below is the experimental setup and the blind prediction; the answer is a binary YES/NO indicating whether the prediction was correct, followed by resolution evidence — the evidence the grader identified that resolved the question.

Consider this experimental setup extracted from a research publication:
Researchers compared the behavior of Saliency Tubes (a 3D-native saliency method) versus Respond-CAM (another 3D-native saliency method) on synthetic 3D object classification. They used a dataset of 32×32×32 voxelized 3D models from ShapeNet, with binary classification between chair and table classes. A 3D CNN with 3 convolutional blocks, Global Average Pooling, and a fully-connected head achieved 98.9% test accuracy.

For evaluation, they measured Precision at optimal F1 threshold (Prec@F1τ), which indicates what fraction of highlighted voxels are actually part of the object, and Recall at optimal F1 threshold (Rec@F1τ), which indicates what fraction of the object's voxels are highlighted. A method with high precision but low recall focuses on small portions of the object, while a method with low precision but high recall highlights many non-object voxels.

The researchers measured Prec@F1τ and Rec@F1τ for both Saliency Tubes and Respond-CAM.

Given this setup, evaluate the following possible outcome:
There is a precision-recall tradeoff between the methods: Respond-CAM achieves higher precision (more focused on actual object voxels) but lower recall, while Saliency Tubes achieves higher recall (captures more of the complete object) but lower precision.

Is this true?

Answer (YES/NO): NO